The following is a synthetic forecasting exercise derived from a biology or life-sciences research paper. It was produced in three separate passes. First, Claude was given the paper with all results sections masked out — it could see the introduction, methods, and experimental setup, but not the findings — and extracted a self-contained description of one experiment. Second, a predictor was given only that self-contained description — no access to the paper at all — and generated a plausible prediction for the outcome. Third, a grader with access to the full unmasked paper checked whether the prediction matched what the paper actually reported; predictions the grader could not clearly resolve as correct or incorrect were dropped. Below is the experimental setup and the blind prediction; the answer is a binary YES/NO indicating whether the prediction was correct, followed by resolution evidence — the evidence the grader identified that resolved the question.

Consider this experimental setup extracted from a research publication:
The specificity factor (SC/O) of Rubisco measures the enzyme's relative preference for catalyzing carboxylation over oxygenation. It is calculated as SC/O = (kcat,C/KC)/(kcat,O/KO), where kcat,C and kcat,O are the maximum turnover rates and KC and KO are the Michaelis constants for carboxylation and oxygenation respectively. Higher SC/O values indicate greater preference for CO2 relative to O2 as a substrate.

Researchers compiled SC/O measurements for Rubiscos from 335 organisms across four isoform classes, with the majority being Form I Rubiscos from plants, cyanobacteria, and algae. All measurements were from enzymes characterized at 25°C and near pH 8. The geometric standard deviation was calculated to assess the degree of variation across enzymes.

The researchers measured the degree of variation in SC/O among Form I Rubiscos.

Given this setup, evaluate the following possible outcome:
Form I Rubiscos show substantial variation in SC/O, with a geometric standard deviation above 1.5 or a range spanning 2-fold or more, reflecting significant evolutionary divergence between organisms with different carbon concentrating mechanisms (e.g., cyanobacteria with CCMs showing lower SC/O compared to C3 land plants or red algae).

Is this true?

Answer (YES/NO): NO